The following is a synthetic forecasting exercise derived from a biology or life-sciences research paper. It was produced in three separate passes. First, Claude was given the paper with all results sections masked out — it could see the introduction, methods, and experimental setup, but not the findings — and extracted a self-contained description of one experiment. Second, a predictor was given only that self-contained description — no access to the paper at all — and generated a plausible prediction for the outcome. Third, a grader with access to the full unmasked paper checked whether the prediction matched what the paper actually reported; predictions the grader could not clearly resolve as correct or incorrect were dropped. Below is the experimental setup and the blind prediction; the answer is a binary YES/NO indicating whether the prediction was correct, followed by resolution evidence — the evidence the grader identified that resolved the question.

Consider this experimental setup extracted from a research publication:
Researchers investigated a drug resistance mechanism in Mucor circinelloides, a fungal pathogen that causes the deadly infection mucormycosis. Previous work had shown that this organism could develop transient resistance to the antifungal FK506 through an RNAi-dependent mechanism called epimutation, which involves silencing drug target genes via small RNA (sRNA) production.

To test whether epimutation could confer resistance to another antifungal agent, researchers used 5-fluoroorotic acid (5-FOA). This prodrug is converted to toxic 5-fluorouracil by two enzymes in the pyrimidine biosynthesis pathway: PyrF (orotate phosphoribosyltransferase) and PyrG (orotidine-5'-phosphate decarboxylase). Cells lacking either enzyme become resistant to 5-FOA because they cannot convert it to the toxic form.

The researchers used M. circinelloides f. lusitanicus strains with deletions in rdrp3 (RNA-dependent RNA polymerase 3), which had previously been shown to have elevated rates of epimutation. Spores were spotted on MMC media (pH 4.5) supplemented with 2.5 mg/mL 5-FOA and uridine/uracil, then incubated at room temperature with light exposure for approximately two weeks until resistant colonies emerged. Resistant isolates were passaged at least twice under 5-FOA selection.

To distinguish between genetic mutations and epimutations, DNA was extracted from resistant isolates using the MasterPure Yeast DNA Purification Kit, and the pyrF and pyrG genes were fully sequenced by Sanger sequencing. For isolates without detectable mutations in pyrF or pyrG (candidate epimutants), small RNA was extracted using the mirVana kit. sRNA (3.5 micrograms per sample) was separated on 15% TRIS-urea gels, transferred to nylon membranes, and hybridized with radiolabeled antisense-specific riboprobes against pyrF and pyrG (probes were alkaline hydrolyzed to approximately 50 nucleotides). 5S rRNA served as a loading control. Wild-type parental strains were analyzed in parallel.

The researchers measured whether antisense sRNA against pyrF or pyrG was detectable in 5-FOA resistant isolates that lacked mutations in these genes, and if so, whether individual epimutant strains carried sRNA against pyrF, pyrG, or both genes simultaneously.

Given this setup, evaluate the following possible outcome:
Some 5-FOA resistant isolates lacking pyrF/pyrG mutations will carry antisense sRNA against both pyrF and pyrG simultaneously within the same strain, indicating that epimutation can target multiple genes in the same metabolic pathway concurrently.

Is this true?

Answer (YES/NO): NO